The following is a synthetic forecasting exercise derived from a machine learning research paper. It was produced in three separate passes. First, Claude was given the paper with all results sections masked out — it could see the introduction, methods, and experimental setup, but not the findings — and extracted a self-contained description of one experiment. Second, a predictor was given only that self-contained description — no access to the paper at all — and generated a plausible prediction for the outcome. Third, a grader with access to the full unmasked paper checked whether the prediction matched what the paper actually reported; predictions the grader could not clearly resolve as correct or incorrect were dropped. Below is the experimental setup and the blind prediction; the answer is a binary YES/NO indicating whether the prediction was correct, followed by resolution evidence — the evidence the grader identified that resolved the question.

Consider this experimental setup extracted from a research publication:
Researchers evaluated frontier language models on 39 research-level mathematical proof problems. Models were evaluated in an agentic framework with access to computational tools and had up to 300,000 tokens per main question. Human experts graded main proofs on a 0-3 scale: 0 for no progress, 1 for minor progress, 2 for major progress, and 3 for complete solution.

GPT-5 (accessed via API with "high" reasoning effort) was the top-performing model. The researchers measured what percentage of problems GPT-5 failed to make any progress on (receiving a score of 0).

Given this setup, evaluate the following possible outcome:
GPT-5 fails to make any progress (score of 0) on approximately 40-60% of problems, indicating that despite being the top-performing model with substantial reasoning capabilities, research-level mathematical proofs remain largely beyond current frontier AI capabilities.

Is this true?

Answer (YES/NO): NO